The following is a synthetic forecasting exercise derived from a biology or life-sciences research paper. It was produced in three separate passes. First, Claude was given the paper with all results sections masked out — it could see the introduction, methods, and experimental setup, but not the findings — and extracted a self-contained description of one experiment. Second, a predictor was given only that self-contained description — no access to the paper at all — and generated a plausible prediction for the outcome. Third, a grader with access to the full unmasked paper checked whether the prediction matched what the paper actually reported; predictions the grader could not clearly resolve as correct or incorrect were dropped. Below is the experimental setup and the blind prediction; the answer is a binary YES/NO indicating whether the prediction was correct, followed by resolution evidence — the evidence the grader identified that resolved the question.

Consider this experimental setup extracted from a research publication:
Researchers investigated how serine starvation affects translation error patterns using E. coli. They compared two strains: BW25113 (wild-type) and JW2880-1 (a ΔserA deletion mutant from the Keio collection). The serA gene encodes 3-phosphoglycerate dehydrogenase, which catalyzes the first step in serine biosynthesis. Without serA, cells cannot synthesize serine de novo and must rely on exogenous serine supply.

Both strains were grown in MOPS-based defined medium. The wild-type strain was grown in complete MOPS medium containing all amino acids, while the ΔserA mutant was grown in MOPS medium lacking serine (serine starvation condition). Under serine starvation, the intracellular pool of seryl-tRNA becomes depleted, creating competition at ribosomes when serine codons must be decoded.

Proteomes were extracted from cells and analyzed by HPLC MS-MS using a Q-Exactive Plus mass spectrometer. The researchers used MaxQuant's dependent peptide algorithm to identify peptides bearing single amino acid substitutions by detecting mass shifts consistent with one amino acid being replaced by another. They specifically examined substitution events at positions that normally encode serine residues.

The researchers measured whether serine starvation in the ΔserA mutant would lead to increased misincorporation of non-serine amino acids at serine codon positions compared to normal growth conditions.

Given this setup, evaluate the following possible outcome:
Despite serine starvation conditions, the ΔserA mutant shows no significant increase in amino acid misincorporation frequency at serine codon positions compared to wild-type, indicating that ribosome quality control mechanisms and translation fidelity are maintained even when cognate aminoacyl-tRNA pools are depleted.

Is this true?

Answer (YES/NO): NO